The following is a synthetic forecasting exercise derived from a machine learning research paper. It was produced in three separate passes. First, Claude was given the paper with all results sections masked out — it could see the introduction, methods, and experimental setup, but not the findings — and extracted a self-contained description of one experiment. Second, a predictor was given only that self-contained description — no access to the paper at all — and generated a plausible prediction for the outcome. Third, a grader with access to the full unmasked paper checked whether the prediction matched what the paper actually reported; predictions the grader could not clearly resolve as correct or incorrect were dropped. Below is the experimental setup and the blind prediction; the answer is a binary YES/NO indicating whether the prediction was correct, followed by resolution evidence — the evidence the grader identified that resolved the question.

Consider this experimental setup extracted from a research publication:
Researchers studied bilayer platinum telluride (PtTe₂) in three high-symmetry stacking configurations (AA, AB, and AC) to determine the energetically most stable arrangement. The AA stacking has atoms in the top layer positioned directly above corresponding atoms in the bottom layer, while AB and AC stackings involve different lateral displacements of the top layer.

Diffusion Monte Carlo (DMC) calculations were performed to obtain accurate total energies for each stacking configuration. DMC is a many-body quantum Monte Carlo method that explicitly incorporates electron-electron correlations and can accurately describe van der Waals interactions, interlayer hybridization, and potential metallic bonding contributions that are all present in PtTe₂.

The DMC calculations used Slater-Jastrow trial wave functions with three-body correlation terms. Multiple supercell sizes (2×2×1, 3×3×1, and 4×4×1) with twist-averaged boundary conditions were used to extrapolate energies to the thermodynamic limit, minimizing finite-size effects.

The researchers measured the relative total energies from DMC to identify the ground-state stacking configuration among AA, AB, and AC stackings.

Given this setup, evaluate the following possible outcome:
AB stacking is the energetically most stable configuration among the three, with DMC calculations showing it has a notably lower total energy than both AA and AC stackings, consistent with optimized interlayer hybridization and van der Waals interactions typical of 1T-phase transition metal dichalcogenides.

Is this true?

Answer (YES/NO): NO